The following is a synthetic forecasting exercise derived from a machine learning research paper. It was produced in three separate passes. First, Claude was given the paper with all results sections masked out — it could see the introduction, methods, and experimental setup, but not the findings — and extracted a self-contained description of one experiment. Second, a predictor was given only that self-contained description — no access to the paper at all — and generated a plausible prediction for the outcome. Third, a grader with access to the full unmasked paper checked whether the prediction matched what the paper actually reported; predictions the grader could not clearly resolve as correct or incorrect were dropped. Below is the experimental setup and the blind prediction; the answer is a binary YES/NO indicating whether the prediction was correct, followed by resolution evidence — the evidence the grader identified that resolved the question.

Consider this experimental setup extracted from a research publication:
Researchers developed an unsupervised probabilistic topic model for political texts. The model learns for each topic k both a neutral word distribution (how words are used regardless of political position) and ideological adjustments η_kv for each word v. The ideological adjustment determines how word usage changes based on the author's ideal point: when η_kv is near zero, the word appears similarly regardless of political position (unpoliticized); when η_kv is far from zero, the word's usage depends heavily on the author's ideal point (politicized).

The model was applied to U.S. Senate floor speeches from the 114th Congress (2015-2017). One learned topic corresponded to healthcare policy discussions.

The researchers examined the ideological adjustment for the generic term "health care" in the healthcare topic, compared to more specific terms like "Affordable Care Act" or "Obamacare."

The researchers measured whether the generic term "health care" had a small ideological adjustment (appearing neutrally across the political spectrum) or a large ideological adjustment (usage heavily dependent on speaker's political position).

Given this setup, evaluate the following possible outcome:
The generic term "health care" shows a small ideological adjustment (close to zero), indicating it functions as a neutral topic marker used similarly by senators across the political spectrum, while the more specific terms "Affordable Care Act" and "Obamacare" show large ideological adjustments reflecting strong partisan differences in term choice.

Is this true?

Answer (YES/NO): YES